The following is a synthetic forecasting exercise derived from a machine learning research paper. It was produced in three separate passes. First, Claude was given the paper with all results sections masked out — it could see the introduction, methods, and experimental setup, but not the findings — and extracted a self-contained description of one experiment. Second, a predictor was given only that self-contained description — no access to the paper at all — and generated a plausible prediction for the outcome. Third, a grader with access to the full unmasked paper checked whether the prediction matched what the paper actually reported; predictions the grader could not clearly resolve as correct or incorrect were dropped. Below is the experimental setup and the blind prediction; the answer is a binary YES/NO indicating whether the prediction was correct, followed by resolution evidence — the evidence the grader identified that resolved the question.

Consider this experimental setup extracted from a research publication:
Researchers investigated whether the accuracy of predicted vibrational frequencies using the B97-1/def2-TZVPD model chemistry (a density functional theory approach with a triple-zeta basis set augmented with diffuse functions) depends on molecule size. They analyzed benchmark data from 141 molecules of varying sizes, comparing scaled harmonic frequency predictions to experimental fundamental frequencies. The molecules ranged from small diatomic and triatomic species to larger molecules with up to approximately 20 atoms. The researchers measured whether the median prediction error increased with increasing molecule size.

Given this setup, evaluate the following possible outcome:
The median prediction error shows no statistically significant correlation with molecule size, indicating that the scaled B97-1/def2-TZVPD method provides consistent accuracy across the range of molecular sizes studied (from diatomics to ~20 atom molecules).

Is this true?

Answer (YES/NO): YES